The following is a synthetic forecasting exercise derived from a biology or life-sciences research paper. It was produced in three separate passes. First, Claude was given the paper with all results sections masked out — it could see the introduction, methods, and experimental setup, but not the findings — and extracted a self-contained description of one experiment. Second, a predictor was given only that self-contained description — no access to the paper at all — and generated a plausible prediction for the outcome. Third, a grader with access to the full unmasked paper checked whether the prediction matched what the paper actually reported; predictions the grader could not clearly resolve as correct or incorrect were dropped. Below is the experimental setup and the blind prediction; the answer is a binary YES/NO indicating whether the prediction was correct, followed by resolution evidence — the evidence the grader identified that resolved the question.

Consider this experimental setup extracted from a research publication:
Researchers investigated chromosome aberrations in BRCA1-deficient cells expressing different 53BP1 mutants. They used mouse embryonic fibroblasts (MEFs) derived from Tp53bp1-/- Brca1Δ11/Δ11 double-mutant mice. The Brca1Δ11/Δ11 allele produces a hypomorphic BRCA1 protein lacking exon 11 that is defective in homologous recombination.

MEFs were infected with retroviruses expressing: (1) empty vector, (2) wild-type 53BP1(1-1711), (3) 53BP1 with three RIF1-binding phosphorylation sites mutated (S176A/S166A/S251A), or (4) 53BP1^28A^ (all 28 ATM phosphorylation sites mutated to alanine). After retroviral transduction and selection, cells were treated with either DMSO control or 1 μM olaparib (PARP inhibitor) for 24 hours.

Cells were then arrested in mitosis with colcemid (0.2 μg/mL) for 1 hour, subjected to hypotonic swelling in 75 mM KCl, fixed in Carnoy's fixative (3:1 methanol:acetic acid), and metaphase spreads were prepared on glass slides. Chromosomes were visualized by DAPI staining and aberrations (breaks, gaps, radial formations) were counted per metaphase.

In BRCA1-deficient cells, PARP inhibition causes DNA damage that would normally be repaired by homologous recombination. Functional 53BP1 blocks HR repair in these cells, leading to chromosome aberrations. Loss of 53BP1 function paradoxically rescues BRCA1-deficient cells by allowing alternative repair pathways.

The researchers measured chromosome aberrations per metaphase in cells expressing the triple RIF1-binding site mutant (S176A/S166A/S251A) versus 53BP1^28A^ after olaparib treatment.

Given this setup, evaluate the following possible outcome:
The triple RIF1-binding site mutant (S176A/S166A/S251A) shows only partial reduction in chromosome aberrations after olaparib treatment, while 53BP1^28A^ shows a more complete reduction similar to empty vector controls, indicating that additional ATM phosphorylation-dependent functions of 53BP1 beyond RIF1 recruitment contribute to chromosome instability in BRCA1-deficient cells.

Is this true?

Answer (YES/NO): NO